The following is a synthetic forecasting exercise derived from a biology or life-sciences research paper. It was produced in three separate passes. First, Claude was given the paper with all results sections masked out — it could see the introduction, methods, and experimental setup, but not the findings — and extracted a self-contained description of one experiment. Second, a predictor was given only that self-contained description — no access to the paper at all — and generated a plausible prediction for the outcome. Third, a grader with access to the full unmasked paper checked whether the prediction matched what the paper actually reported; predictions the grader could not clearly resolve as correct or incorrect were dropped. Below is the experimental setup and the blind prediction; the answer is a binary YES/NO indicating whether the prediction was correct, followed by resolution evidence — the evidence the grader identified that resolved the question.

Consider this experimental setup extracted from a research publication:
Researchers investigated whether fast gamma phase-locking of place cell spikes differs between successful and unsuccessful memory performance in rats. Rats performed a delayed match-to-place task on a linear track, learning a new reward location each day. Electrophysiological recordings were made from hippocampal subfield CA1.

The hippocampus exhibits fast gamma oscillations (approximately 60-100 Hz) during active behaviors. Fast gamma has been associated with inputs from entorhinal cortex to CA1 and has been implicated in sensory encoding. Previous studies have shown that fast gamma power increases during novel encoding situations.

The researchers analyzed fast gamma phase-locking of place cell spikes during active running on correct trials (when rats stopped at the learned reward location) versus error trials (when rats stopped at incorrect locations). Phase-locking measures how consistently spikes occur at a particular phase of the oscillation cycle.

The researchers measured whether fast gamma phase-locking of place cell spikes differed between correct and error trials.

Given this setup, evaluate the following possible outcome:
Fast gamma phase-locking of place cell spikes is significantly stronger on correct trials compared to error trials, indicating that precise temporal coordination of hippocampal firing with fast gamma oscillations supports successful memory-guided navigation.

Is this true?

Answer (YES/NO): NO